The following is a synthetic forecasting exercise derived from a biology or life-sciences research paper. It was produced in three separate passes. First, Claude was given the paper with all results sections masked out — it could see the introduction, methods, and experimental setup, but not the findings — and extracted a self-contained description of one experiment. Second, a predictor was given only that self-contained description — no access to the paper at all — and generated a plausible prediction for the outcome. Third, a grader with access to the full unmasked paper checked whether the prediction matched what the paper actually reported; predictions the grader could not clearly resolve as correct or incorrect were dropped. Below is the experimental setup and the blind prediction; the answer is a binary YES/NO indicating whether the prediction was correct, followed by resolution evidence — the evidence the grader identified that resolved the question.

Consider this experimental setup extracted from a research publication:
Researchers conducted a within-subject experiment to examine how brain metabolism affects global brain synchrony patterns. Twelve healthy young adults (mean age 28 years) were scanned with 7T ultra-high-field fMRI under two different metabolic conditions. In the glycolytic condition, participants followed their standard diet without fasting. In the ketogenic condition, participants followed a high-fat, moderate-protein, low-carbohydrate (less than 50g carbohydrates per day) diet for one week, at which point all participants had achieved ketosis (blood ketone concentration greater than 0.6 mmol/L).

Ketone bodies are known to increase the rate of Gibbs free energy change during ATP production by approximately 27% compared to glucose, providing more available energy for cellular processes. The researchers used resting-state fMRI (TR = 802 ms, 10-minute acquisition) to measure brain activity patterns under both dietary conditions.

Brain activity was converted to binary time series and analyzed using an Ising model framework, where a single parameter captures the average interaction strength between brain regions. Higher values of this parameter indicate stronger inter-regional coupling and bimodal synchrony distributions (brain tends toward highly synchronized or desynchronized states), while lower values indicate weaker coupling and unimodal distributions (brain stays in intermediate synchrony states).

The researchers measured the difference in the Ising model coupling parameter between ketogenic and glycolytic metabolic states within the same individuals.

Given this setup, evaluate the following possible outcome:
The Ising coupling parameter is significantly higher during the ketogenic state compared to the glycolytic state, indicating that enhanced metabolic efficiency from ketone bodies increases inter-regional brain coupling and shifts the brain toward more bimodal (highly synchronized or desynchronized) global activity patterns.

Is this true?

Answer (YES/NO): YES